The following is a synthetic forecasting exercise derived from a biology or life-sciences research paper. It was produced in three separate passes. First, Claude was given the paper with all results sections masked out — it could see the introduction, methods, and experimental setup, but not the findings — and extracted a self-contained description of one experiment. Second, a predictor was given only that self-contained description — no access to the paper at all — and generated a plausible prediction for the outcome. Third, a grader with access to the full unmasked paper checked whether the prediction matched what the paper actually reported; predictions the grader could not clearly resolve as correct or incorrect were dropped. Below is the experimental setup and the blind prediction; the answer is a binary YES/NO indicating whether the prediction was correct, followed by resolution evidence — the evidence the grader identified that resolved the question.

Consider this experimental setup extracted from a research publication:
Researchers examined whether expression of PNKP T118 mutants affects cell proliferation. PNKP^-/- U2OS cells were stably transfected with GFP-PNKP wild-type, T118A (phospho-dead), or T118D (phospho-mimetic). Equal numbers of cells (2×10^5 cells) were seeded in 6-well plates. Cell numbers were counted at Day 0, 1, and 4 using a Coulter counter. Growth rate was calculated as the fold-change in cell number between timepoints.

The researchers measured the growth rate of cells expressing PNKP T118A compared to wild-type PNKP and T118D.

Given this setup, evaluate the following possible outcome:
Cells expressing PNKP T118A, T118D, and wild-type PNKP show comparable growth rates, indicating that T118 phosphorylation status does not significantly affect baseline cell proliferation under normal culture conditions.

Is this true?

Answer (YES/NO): NO